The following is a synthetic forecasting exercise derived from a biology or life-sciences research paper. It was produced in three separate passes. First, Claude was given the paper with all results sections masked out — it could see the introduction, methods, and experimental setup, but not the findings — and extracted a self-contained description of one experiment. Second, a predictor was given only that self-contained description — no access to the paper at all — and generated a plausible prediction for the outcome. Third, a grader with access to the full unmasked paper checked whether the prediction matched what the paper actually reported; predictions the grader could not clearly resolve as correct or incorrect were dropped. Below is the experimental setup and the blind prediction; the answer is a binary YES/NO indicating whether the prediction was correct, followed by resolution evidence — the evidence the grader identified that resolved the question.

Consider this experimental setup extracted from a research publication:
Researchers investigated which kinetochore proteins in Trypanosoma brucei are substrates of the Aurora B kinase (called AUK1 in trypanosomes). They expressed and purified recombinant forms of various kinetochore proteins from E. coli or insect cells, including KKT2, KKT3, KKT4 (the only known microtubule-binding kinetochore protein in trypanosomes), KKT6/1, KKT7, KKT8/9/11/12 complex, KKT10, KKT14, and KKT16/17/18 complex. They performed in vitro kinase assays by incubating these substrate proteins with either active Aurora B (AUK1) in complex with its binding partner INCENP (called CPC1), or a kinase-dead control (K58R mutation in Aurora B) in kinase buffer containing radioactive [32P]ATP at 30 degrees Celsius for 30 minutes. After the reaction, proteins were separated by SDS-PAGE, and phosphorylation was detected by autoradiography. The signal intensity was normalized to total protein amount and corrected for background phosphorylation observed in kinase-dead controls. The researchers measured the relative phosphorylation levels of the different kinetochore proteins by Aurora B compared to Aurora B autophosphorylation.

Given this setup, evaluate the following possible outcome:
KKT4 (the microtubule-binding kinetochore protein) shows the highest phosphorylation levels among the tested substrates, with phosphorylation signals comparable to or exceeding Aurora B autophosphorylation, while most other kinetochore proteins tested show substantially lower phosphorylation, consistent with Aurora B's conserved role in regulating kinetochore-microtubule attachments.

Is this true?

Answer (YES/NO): NO